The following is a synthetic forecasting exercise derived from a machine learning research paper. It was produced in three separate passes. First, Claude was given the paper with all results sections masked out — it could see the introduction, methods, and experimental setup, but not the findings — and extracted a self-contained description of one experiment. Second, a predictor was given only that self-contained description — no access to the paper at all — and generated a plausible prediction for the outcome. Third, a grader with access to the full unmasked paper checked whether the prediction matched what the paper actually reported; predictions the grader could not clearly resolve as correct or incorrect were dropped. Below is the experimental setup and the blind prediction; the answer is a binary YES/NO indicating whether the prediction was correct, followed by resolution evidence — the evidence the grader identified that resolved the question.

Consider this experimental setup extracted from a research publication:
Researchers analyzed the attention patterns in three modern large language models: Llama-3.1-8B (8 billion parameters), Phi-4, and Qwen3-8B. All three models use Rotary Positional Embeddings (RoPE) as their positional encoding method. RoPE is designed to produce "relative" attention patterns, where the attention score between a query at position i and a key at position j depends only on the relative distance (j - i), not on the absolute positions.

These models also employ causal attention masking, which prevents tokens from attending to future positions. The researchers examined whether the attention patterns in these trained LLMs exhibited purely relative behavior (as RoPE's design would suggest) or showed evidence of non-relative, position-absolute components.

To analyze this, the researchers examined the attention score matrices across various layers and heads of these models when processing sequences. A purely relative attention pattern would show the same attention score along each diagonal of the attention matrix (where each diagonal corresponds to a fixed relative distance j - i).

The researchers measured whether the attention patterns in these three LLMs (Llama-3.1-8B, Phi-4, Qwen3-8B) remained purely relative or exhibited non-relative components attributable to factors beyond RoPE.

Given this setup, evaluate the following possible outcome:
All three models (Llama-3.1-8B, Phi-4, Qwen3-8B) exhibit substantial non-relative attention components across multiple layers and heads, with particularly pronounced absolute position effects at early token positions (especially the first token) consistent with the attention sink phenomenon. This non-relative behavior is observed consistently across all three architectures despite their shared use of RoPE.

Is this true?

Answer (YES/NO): YES